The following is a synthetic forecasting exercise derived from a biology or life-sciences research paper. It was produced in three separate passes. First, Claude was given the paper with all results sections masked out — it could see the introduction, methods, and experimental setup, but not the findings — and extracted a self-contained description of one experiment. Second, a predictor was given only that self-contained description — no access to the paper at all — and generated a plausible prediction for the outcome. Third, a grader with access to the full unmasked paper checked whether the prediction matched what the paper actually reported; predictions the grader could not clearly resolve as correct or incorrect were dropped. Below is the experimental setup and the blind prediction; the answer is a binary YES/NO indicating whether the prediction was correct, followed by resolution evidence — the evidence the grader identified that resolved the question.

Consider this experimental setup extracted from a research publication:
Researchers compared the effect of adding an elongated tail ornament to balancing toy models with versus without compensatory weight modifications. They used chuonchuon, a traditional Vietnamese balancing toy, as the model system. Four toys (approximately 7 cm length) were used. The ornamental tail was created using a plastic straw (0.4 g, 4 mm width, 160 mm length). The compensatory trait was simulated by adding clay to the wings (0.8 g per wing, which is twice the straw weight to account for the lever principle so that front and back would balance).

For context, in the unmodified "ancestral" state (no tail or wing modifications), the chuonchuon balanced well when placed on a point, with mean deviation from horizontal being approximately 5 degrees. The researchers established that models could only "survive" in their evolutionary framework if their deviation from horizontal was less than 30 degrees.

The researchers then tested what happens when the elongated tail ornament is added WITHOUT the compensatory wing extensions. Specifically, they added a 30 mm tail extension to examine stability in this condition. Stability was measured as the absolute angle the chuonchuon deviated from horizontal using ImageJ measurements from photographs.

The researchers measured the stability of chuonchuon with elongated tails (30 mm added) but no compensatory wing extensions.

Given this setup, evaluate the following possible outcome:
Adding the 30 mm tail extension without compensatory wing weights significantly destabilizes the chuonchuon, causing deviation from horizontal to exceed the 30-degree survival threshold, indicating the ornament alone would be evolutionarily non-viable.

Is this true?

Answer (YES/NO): YES